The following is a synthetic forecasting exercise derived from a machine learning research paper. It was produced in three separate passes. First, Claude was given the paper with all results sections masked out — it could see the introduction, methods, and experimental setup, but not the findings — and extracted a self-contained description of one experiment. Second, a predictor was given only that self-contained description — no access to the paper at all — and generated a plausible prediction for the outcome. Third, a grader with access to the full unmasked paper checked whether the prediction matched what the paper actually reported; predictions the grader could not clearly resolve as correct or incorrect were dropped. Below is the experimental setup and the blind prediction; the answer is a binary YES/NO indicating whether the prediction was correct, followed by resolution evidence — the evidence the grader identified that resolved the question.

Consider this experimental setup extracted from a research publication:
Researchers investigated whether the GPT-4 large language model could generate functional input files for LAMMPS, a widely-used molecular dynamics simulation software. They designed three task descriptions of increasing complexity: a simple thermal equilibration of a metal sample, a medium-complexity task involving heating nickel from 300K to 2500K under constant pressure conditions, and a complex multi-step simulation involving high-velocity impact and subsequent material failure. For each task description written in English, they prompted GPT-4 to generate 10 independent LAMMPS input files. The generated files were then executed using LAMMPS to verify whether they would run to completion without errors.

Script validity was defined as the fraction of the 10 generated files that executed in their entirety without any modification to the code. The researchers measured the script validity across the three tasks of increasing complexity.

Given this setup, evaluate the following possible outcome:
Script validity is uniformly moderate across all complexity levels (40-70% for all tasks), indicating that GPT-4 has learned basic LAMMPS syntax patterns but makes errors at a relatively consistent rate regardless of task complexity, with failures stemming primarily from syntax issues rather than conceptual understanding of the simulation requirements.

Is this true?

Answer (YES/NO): NO